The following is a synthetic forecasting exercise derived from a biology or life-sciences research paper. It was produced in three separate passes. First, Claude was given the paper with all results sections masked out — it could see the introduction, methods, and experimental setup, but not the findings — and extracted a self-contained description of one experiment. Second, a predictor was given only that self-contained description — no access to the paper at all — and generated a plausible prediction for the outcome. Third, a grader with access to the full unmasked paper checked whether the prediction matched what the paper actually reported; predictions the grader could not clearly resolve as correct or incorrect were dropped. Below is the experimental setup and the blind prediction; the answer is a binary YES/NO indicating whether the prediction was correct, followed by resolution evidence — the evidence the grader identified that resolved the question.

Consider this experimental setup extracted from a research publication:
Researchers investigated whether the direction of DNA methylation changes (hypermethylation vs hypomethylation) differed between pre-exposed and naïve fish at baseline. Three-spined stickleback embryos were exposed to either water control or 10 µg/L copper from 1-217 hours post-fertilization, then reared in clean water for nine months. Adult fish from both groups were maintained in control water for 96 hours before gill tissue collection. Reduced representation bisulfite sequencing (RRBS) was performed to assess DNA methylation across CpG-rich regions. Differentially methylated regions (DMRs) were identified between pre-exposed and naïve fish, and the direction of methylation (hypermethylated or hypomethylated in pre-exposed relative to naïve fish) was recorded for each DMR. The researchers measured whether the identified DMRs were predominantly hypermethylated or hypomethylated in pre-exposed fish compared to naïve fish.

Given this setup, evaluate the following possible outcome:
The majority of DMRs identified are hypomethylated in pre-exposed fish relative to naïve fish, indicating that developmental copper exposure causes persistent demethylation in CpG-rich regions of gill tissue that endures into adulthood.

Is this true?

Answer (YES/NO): NO